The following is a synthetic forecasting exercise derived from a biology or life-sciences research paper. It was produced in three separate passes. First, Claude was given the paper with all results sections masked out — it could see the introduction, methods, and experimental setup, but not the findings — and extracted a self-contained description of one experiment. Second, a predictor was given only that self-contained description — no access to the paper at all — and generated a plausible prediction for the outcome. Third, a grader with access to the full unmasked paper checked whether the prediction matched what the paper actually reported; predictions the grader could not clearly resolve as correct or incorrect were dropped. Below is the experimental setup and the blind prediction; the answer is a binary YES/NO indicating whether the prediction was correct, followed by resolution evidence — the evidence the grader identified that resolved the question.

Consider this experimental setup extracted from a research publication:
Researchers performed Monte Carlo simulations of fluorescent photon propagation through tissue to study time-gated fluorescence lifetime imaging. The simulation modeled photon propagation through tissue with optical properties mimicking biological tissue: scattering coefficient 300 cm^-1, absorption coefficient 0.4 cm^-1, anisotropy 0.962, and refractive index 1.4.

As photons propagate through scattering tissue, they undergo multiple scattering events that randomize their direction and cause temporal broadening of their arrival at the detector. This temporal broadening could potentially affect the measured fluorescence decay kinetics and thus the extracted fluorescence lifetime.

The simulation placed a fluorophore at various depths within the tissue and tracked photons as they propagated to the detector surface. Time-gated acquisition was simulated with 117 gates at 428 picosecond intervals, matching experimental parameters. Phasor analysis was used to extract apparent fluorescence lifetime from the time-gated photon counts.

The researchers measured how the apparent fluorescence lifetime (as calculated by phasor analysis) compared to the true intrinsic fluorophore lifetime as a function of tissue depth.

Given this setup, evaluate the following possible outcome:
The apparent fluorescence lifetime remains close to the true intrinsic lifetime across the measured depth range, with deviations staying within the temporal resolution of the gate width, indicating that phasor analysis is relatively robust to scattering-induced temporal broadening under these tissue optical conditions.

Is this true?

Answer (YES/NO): YES